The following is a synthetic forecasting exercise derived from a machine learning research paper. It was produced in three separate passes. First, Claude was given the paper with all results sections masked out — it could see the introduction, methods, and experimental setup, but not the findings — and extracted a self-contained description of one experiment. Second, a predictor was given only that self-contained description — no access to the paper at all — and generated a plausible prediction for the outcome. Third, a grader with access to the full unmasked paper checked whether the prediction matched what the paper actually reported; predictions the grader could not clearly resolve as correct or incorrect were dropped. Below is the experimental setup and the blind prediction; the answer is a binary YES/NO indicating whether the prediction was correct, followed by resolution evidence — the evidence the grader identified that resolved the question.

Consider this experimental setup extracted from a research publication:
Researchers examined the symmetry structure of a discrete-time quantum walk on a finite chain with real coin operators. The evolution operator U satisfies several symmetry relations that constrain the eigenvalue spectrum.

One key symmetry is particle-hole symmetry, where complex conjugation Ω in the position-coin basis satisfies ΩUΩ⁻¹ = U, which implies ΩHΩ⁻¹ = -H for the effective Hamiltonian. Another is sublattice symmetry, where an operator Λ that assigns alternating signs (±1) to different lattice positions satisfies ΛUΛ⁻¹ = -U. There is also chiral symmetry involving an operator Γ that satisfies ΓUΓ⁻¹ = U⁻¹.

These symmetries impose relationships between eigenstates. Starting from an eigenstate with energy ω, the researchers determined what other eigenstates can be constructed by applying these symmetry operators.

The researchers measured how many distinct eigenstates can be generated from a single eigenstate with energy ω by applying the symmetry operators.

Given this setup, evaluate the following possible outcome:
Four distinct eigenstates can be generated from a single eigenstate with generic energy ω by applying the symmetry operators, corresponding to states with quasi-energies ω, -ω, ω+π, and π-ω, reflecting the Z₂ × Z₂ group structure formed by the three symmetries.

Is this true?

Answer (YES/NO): YES